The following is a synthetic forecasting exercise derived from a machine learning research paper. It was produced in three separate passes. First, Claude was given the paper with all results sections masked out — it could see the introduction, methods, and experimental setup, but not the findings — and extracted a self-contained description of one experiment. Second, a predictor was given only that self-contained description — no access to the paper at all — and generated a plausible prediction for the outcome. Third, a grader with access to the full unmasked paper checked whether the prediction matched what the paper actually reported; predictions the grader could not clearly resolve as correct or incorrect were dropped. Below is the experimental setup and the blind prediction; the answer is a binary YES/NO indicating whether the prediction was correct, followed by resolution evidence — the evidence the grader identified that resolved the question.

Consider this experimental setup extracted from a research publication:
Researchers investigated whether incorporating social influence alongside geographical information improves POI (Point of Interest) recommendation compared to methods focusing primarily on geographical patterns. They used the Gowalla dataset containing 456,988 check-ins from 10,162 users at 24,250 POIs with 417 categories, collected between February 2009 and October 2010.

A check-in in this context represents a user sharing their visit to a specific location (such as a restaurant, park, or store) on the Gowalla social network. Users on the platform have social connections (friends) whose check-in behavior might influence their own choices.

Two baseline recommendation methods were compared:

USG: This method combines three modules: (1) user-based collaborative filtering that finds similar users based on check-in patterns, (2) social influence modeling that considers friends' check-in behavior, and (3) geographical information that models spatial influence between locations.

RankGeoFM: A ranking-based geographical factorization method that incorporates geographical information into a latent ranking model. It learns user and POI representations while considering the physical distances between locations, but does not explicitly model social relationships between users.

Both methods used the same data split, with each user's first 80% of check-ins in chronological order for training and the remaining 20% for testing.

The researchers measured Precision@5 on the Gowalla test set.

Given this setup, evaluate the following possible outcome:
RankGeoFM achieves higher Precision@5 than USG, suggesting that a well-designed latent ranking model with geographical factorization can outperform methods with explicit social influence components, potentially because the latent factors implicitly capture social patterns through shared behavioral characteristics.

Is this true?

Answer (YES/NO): YES